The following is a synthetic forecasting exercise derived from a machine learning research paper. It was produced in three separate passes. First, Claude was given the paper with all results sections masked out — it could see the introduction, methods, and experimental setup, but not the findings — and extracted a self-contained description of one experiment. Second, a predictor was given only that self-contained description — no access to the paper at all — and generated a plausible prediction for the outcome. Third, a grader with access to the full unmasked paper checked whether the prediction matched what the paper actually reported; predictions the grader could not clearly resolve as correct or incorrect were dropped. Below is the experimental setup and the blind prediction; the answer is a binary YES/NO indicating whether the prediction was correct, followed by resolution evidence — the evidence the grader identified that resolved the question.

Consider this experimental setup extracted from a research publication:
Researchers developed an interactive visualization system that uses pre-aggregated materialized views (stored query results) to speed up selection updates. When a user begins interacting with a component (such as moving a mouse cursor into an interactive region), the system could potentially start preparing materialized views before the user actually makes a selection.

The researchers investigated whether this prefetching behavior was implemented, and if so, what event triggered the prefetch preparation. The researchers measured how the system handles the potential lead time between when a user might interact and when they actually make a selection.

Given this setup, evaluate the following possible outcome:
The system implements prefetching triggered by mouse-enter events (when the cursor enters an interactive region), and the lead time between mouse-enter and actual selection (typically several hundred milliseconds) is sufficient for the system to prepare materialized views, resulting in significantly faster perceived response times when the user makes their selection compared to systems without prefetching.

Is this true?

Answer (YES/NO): NO